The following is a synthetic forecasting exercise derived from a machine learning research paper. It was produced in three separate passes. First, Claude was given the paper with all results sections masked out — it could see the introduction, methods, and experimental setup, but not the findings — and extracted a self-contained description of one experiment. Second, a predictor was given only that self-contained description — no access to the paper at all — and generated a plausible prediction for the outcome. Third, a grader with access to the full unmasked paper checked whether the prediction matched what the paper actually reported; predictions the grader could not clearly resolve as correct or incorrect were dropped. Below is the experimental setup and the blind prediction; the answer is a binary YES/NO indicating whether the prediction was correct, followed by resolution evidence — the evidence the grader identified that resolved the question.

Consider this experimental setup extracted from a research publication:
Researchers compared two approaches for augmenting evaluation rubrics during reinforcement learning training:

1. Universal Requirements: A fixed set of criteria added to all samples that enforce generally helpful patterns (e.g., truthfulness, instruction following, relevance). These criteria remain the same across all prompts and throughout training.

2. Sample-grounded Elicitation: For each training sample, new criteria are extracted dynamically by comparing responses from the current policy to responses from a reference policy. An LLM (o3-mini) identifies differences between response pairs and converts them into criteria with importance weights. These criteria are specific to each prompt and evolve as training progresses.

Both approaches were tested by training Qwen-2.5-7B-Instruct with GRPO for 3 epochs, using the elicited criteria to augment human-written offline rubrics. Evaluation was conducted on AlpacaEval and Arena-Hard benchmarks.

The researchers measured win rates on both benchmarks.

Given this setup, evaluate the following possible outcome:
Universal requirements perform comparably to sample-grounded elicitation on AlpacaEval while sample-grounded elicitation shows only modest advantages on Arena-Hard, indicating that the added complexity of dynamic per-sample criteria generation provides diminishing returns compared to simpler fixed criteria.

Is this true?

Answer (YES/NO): NO